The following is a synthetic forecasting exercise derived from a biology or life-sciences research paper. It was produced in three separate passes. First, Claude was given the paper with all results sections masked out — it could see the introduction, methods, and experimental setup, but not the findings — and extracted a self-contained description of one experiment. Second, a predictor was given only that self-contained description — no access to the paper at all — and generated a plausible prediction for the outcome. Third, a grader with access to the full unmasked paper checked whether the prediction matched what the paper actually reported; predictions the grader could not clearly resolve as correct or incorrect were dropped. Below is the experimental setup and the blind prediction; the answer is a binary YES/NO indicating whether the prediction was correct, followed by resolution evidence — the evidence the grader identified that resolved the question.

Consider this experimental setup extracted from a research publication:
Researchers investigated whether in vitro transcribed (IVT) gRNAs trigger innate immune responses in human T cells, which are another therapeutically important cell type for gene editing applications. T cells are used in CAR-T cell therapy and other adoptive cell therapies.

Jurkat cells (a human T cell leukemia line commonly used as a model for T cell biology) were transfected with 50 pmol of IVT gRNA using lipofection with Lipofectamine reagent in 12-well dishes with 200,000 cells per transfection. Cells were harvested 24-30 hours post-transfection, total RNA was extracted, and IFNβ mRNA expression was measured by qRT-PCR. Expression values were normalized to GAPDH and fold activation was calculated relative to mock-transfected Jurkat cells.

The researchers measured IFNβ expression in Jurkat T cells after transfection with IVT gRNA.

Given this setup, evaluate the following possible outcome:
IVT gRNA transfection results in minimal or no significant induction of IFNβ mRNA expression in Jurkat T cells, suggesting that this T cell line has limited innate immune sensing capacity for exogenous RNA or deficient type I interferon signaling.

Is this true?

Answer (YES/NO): NO